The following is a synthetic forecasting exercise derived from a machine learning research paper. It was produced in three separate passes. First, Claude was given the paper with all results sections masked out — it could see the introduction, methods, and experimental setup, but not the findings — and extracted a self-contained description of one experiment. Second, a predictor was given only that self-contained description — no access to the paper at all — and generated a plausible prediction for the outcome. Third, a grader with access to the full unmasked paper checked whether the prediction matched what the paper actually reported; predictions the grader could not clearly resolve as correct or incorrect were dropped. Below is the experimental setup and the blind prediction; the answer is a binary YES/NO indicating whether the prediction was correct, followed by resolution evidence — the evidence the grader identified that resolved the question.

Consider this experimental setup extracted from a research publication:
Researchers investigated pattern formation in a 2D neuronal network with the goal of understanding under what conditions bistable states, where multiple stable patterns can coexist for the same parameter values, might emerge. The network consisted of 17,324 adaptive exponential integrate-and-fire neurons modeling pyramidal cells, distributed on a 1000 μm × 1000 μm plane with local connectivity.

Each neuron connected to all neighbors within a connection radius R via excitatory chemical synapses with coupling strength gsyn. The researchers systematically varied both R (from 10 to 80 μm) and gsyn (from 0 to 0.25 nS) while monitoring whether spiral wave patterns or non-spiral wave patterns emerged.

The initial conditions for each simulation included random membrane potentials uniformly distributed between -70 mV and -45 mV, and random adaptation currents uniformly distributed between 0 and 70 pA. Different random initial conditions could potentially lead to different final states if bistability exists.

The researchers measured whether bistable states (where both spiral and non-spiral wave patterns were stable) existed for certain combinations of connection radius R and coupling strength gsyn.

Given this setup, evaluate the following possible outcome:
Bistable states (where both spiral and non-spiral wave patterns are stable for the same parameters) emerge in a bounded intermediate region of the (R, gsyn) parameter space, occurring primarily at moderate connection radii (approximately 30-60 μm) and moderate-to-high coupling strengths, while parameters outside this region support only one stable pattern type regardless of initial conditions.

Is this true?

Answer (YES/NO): NO